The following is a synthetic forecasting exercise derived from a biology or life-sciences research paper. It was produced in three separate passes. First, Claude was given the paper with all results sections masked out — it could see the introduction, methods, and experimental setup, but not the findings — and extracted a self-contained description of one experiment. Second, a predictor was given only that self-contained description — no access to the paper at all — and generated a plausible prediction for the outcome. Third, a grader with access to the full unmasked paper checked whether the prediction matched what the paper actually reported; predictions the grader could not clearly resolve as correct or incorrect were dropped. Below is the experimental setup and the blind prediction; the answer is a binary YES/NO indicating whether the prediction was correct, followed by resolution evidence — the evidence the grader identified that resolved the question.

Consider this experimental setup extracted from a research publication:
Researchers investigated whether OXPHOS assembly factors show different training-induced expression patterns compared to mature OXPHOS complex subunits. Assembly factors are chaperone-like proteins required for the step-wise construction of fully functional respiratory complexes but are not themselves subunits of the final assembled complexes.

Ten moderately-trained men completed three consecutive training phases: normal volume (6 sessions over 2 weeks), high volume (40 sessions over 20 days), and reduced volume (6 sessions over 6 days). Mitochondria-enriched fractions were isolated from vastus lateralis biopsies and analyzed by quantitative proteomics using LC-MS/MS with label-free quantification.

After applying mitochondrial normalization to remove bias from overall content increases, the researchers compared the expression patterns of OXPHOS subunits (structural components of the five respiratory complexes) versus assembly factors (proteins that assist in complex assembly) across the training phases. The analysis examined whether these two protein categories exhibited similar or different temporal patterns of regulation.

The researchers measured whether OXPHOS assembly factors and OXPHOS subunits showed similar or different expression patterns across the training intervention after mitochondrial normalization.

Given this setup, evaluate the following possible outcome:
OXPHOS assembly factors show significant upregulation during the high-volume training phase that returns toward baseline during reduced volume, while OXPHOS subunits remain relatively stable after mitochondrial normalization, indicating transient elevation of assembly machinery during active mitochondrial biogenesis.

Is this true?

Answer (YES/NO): NO